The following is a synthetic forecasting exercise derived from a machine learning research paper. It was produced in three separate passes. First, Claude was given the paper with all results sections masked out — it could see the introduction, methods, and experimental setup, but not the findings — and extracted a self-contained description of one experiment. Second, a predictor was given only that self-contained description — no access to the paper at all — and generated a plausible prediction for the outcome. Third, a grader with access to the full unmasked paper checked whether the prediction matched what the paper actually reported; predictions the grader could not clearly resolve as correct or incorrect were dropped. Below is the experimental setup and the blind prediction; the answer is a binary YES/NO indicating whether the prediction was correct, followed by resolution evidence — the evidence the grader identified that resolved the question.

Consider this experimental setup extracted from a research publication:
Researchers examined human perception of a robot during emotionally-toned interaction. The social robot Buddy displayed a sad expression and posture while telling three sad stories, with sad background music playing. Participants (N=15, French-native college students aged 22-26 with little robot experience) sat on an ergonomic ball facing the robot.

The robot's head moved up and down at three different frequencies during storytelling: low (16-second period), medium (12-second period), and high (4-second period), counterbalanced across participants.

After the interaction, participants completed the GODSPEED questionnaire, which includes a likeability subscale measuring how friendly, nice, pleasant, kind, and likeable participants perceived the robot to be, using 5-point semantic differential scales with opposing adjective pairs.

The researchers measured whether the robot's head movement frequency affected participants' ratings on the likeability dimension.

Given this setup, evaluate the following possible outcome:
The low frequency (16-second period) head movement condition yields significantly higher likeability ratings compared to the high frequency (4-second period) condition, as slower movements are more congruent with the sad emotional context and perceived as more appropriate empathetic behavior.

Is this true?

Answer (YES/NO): NO